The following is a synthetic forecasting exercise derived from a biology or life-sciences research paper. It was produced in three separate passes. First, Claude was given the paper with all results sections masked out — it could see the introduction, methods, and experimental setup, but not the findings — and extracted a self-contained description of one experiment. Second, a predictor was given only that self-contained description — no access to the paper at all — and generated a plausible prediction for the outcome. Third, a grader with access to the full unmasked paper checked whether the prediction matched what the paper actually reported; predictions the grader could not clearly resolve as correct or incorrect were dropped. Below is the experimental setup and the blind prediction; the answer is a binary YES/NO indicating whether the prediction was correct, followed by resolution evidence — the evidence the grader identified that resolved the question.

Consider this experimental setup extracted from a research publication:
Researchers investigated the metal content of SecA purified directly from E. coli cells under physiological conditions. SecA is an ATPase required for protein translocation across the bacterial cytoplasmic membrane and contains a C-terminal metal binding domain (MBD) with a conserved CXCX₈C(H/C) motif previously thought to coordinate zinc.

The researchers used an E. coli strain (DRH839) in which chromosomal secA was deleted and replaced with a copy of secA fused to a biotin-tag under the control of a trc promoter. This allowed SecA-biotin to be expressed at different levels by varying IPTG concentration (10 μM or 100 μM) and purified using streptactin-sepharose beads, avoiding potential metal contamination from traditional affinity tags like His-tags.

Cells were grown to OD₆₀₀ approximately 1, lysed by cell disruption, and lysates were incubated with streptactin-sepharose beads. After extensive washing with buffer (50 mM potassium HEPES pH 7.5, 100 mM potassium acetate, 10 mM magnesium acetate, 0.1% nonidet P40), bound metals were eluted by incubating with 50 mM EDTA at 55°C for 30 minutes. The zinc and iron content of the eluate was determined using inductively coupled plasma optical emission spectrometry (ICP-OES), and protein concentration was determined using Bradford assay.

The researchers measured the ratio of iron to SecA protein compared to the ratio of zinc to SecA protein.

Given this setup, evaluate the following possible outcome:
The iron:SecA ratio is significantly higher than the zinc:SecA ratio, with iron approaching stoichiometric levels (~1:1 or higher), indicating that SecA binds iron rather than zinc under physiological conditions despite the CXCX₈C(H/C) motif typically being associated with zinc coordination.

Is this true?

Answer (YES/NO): YES